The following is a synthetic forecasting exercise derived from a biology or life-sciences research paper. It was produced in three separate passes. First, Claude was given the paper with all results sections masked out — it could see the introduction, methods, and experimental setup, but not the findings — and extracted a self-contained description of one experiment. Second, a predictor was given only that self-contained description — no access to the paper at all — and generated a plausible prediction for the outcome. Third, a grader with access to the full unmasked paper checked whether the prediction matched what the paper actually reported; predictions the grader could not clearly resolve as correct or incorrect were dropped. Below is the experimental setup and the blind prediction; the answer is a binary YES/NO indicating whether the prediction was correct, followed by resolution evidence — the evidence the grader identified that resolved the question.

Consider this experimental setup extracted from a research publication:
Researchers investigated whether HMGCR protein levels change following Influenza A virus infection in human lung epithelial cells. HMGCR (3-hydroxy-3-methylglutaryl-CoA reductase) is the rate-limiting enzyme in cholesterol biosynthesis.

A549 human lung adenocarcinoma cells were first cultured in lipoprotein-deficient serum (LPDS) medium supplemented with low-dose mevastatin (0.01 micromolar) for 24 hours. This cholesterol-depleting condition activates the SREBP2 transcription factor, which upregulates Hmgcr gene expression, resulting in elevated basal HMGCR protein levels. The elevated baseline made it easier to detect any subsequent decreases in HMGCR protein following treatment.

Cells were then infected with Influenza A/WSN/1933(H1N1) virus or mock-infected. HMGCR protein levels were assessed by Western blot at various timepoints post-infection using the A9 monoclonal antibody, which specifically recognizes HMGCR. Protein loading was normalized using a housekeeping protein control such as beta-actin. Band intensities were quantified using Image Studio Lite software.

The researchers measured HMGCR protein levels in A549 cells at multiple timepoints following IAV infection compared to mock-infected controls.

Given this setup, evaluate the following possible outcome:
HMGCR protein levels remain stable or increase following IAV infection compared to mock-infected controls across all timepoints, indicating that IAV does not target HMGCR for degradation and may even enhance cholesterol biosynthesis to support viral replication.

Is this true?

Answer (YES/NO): NO